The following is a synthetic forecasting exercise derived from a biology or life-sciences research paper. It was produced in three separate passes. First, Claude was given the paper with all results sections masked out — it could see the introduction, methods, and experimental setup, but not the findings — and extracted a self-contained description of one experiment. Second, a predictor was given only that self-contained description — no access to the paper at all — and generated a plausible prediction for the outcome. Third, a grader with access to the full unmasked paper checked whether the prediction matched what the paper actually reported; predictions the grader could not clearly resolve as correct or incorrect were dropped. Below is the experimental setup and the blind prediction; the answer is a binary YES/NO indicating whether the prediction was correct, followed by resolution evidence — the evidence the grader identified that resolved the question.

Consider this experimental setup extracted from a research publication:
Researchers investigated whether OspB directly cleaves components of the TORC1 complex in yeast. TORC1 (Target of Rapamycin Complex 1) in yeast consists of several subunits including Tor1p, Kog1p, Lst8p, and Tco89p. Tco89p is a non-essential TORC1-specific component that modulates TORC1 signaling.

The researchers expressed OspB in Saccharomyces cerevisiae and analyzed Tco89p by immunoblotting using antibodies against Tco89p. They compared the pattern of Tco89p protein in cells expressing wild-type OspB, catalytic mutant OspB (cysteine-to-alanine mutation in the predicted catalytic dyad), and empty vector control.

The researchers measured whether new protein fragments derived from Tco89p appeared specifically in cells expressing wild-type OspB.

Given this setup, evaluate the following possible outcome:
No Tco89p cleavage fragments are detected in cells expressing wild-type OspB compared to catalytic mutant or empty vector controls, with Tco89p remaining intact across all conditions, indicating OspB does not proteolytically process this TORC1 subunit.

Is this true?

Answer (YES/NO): NO